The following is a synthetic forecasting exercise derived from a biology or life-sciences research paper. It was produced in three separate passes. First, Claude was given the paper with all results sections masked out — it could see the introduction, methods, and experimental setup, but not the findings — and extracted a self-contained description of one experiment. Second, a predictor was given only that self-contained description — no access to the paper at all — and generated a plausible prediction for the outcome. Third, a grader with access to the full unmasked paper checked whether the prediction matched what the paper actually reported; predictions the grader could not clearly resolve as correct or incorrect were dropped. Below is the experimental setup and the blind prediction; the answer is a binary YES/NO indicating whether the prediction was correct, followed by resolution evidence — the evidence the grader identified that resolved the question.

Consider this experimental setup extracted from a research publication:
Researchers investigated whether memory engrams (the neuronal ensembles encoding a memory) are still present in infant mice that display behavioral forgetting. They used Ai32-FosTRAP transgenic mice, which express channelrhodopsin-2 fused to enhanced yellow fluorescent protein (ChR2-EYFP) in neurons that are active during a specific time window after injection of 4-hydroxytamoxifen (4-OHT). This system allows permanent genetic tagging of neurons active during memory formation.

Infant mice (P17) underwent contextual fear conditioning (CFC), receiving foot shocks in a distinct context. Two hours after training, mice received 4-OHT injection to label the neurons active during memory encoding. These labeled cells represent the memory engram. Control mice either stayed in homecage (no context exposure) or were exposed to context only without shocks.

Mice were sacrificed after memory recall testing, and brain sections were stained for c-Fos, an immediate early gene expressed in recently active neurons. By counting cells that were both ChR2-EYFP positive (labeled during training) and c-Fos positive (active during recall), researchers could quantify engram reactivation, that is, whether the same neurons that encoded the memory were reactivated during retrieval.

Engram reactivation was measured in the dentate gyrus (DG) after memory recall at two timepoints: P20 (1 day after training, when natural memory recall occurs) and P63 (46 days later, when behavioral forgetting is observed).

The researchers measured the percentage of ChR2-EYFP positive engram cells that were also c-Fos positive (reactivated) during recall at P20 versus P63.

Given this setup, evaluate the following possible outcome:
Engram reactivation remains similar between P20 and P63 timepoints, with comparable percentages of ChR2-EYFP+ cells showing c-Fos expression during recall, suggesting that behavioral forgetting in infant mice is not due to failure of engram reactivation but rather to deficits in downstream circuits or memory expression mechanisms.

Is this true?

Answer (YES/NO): NO